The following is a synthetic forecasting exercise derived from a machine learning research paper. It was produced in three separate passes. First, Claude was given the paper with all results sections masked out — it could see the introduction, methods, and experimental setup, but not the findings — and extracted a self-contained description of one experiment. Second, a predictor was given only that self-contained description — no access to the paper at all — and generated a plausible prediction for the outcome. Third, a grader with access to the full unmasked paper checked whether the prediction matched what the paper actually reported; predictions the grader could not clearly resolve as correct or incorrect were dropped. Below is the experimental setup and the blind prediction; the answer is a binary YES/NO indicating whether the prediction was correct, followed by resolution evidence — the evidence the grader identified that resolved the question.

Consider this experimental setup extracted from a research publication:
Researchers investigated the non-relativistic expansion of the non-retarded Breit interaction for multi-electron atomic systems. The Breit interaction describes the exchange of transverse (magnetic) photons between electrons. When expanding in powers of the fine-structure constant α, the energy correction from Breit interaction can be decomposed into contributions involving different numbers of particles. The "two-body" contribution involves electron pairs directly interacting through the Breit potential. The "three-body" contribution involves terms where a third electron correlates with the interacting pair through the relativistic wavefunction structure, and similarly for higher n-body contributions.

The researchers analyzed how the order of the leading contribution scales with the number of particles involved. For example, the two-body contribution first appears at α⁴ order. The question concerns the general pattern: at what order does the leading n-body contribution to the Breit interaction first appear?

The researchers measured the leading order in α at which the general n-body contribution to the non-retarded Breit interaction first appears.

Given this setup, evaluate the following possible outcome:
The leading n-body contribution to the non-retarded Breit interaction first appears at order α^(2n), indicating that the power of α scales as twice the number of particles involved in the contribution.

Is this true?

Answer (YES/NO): YES